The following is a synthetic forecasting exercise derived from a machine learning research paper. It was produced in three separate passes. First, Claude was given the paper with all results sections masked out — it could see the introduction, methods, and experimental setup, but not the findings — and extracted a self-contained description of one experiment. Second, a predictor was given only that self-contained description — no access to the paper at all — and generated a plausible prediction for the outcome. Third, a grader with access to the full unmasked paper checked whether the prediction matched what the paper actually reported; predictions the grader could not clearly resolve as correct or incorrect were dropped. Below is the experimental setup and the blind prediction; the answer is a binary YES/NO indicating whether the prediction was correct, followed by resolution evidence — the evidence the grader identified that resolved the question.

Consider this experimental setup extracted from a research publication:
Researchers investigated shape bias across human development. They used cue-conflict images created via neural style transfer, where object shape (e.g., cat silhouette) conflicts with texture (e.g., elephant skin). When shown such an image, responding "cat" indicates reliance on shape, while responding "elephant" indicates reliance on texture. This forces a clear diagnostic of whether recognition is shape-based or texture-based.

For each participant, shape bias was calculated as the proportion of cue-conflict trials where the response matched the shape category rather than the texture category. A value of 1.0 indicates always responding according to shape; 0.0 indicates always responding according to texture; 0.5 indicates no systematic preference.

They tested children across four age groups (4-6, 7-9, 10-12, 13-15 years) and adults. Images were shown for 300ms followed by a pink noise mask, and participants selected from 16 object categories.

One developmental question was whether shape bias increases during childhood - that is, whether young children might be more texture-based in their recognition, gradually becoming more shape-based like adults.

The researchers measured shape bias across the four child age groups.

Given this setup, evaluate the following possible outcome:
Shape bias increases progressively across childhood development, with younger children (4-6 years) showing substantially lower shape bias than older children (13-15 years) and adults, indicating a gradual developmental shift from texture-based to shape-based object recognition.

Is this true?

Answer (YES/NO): NO